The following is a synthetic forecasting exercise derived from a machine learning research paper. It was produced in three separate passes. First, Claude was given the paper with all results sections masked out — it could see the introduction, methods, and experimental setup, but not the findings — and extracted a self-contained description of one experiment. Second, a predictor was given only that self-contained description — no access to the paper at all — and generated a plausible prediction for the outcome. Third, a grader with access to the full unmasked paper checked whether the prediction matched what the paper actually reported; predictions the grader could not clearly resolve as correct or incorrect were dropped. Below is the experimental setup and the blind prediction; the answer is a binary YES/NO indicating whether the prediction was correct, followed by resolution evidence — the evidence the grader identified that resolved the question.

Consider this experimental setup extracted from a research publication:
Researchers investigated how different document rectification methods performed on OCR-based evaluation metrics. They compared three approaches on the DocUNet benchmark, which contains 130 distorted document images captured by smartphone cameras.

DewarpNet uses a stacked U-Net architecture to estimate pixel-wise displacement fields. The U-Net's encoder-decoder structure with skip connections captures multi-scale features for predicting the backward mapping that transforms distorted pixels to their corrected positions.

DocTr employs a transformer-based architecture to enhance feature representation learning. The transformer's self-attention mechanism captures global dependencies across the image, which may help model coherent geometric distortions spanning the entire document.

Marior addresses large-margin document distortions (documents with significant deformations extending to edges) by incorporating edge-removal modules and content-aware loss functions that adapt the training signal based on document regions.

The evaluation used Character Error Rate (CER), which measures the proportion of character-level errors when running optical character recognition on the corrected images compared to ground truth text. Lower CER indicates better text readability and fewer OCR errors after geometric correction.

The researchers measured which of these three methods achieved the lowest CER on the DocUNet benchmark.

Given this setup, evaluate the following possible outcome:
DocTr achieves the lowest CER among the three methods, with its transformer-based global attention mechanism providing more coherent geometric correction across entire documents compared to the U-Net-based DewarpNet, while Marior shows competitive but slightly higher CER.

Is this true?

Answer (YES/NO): YES